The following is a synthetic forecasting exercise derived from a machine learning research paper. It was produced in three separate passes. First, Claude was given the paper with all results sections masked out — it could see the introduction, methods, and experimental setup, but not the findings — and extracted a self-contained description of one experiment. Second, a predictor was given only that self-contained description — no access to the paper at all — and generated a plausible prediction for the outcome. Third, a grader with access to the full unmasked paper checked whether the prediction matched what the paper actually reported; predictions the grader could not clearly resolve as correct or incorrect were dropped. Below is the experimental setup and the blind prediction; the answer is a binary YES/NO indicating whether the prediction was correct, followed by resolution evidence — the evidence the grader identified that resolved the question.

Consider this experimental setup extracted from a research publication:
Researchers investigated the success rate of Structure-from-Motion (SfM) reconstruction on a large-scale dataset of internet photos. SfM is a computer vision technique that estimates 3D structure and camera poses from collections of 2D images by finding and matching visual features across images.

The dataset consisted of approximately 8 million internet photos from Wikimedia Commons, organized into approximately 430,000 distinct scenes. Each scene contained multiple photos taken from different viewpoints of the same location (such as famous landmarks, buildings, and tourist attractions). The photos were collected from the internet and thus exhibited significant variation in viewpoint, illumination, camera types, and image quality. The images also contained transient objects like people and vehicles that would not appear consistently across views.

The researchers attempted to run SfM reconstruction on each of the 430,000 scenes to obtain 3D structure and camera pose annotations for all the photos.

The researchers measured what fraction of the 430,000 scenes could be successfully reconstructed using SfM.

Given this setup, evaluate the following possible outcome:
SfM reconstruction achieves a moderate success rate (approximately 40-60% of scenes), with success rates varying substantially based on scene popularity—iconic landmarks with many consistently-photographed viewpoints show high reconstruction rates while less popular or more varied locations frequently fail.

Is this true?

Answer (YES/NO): NO